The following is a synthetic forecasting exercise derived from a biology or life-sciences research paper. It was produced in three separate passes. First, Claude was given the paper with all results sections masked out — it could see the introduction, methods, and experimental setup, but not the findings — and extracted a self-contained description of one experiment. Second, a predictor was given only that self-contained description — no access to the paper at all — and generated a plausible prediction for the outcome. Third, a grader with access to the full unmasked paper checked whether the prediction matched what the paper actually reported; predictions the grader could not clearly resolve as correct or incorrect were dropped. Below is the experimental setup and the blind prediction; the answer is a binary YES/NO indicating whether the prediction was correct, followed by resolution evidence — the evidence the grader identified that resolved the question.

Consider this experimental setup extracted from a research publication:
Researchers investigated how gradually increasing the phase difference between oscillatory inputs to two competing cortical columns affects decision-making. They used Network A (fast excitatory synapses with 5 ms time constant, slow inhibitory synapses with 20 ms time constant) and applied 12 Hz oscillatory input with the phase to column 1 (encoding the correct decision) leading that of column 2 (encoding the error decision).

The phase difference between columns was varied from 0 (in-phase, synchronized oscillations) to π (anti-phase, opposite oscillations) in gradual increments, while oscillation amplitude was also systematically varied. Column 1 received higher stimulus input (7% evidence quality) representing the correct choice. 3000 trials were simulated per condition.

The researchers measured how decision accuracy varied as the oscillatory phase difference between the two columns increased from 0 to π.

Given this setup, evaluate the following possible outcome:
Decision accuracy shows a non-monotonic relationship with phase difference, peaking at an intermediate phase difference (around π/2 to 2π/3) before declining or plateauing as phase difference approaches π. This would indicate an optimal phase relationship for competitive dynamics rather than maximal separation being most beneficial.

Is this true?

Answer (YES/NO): NO